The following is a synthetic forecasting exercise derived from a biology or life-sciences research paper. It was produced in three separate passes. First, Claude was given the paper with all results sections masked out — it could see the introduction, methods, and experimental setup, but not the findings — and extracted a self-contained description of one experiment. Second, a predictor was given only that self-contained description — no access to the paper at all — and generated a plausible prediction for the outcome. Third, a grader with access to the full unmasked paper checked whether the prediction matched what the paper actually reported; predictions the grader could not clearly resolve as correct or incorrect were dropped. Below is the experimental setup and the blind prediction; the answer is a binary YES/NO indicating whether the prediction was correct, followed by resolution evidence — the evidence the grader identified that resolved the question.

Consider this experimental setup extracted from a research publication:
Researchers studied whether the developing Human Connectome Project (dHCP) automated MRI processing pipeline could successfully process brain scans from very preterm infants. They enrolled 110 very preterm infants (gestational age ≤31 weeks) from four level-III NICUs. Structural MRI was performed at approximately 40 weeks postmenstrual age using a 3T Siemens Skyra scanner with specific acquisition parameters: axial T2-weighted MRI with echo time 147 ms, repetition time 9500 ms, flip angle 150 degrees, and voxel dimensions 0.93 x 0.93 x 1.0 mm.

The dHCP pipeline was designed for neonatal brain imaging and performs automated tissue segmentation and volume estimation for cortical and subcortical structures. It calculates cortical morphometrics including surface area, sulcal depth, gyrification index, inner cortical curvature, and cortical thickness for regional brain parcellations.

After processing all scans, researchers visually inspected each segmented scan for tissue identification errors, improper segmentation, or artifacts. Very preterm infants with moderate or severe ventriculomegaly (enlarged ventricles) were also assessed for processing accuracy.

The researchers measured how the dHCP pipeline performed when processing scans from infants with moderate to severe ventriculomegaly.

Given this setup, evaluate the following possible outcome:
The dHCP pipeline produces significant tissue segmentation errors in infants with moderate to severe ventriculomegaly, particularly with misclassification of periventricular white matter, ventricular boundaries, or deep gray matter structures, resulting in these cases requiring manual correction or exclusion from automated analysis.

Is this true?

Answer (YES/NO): YES